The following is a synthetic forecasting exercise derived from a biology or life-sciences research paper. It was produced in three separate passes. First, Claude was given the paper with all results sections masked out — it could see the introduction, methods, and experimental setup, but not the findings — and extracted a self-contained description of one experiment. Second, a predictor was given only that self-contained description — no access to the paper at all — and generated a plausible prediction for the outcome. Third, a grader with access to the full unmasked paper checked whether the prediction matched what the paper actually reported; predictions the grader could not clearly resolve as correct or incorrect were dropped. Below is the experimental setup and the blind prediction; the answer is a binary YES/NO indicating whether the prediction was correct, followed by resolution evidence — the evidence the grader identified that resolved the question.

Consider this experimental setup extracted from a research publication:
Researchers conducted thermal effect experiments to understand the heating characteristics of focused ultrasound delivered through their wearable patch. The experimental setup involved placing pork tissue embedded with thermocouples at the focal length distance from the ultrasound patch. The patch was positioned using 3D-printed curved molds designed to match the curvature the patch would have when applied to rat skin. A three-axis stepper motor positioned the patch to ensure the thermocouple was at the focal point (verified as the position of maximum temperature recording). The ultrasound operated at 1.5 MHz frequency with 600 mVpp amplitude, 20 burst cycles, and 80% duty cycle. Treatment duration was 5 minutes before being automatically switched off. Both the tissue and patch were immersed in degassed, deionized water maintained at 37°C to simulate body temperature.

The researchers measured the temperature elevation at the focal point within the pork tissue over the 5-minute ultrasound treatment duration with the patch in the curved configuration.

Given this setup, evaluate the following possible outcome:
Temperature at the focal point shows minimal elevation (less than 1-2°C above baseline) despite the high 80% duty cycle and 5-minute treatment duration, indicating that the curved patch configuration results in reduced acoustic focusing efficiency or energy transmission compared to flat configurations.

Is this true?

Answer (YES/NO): NO